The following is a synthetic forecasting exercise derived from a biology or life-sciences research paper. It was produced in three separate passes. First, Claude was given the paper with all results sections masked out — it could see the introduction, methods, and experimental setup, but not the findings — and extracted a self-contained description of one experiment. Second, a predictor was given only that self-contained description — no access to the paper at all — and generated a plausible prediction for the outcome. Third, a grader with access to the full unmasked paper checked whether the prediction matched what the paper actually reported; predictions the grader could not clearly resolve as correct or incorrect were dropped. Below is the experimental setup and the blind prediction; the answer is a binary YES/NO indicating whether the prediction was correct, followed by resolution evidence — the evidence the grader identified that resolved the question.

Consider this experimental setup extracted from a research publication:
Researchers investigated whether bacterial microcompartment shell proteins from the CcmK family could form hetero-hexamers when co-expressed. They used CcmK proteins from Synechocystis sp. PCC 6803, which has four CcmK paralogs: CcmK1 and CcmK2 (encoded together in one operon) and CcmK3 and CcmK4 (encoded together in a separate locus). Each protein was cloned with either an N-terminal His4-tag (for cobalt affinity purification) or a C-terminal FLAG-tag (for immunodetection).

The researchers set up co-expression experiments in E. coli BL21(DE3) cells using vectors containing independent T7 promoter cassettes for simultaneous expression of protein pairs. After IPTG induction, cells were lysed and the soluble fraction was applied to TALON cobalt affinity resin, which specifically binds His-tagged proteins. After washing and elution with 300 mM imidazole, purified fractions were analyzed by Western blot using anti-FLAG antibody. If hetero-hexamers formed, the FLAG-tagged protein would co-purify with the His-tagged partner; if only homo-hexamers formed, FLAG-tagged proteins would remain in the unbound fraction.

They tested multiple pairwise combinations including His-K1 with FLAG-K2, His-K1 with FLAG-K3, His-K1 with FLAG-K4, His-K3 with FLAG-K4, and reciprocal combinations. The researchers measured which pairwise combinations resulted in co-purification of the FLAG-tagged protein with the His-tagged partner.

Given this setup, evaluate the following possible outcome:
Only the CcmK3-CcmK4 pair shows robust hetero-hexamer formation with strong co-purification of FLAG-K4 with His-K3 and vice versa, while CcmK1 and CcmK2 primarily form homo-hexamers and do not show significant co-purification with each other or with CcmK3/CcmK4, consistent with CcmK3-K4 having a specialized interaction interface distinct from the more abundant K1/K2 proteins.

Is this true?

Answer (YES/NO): NO